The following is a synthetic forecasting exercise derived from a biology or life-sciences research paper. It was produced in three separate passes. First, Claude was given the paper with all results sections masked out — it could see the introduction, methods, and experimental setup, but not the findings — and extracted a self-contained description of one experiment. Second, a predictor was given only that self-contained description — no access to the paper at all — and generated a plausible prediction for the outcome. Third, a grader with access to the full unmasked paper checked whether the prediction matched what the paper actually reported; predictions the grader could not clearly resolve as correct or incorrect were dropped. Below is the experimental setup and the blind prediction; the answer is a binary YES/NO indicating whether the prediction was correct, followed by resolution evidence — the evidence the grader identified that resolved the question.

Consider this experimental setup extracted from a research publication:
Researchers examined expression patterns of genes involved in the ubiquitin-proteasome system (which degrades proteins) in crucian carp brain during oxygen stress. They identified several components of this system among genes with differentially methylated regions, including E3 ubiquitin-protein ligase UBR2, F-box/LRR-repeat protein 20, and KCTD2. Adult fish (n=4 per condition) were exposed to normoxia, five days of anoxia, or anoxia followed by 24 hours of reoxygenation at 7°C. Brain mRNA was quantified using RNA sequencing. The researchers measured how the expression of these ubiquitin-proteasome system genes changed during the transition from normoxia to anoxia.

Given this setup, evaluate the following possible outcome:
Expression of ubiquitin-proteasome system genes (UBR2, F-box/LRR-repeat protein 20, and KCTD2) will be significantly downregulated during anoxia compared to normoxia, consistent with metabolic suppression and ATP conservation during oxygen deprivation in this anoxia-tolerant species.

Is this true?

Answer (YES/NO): YES